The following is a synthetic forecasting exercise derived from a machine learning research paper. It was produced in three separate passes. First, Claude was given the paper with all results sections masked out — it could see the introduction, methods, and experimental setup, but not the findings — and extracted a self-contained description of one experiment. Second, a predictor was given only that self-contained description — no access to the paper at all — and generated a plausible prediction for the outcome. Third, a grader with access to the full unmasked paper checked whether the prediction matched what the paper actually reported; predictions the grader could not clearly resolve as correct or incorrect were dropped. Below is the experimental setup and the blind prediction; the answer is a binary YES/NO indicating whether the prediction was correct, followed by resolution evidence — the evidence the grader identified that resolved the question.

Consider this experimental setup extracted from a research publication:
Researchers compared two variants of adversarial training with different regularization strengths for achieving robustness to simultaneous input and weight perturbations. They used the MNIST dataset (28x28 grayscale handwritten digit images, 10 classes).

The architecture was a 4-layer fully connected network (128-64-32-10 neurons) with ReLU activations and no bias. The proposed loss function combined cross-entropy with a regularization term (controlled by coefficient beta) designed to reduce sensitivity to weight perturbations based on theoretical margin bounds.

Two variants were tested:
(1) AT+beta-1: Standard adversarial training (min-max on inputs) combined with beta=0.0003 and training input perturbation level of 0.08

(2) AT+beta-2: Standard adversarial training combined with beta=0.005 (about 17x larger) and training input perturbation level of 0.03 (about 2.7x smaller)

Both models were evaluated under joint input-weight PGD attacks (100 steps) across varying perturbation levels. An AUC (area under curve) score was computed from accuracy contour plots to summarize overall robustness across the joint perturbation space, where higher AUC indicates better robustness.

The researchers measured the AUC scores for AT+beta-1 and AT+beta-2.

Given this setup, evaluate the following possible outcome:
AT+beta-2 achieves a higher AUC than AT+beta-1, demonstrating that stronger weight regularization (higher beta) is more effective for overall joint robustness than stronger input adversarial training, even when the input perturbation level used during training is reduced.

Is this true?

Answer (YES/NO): YES